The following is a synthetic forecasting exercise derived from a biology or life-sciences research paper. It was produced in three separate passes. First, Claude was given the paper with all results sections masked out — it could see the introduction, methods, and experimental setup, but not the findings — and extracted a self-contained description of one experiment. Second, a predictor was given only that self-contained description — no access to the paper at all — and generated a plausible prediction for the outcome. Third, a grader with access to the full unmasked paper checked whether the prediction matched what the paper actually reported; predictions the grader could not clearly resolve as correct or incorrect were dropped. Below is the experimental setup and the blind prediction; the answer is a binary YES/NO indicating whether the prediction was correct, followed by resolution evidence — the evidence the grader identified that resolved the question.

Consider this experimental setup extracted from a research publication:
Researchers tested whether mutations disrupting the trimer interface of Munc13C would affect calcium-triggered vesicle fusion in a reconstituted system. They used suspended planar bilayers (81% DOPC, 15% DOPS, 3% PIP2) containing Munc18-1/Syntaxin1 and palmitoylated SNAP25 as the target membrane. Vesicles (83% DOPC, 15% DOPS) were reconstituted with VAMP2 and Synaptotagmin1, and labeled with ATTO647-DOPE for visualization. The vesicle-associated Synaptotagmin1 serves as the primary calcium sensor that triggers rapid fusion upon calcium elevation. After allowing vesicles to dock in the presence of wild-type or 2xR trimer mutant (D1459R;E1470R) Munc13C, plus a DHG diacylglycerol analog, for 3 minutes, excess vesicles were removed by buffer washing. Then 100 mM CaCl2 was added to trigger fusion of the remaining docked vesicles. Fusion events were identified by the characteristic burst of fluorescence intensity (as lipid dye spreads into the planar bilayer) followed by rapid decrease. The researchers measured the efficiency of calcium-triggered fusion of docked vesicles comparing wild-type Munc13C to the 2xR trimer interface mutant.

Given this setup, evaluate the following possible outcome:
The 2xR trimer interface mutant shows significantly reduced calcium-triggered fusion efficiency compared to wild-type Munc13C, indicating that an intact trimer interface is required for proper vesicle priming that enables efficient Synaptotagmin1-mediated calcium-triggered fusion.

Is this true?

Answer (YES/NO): YES